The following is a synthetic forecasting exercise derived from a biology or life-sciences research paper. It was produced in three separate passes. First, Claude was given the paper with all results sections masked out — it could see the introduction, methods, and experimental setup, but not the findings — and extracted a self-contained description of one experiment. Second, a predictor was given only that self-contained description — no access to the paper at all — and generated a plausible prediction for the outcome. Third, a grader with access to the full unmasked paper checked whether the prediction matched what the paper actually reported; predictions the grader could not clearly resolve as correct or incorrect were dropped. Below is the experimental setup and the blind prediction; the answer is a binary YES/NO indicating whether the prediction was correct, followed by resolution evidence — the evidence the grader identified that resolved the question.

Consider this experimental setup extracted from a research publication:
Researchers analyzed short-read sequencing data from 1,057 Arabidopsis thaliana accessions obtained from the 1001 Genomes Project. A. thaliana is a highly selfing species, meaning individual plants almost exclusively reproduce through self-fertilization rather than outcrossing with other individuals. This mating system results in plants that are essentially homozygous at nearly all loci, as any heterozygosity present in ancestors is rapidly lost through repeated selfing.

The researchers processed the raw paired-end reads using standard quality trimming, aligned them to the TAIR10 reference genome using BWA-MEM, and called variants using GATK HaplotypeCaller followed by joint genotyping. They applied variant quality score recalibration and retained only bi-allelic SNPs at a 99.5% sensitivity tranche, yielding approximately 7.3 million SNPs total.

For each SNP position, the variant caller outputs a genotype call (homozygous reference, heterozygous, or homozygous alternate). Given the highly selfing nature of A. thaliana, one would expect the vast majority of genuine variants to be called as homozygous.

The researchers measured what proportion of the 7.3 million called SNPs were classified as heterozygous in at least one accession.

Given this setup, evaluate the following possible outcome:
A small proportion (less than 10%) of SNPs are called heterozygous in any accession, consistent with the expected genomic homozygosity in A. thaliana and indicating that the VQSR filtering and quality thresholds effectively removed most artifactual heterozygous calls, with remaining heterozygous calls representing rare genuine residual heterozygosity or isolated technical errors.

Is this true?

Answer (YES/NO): NO